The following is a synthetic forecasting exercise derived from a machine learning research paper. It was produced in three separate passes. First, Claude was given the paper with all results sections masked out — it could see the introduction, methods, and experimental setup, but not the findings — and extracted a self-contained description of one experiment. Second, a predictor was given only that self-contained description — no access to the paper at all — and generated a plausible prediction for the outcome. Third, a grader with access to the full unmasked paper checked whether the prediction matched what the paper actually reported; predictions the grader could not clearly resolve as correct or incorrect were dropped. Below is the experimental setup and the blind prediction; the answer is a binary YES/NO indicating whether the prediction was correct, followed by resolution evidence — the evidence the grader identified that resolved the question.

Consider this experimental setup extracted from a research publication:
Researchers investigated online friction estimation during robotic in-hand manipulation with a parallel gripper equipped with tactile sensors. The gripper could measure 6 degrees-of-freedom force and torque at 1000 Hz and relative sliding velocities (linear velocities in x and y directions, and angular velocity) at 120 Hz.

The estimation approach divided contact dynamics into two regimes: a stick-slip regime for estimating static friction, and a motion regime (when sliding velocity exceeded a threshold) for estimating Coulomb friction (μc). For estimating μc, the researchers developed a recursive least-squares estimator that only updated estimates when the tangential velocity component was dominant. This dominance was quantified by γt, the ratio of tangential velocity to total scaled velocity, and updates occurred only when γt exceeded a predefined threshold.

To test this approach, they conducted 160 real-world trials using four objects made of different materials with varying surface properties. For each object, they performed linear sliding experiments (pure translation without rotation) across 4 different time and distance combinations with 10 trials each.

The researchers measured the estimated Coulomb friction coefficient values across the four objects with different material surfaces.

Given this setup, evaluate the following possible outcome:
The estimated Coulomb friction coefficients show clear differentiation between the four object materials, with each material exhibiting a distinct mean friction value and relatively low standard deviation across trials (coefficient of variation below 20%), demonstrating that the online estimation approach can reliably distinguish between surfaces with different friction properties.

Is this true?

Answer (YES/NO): NO